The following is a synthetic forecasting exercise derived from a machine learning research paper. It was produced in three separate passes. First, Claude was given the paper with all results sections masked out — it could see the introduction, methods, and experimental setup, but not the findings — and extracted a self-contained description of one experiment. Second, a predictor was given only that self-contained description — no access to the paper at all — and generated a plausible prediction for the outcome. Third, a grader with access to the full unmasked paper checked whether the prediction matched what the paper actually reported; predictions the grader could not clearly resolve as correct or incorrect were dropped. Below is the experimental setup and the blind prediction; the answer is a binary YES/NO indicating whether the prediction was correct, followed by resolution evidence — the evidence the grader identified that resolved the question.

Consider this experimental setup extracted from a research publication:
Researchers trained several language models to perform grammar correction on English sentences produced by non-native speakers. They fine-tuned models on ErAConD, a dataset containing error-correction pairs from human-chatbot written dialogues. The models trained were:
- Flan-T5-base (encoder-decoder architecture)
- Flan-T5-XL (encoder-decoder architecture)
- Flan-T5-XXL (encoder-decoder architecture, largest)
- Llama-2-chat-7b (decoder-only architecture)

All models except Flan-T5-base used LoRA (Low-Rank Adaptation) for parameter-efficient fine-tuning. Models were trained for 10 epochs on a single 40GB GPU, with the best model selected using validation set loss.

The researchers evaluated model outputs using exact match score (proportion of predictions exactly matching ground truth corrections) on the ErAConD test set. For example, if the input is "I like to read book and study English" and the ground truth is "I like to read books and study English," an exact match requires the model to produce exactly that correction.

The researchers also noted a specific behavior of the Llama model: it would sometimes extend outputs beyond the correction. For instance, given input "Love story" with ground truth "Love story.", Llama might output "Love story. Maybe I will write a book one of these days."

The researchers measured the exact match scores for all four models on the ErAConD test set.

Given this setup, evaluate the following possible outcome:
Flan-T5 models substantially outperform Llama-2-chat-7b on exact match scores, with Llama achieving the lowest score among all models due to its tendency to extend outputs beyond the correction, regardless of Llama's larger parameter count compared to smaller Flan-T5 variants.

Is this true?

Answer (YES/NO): YES